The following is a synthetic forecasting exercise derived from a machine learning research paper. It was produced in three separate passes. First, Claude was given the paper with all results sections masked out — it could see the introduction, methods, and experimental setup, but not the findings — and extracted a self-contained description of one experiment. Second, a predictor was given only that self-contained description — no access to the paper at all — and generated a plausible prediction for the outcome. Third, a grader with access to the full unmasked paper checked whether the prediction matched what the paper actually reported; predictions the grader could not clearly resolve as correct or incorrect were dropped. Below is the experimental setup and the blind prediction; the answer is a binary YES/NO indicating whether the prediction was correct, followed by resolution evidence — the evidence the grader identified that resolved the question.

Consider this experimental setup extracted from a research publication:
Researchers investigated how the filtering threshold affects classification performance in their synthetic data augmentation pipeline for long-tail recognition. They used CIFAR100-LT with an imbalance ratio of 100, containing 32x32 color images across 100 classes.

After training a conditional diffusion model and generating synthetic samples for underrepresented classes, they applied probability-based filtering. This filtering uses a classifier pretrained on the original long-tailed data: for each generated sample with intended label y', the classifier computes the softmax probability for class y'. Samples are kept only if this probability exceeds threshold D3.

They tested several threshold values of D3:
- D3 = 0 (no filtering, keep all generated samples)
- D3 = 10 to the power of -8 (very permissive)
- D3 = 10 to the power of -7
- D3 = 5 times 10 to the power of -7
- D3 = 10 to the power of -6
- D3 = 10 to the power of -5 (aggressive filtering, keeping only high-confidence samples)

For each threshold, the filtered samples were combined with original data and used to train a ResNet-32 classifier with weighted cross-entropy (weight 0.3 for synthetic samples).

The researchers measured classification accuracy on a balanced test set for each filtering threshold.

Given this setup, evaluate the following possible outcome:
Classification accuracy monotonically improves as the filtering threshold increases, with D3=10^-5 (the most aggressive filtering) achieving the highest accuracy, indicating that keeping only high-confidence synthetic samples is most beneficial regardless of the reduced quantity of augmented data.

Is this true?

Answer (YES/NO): NO